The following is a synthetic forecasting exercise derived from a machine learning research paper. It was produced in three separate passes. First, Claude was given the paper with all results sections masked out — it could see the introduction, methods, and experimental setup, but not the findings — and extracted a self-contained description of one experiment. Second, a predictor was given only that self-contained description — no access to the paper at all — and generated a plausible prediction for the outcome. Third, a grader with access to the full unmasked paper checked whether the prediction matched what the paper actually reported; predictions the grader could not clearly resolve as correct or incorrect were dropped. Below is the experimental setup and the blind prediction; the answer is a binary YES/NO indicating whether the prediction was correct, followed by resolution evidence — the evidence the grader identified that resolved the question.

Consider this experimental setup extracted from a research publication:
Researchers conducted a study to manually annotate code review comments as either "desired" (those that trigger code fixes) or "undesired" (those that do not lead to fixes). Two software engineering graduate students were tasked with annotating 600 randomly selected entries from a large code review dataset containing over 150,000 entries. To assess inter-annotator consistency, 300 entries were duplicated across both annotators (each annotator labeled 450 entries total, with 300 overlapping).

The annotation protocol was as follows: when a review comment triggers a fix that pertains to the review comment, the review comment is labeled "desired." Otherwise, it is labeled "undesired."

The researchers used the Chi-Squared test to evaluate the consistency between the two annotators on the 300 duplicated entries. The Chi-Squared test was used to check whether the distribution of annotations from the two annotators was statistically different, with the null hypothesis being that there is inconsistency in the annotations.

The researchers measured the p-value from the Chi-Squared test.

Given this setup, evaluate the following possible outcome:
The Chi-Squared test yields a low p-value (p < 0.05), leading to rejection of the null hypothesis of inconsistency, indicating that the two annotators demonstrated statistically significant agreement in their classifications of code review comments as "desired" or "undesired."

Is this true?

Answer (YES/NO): NO